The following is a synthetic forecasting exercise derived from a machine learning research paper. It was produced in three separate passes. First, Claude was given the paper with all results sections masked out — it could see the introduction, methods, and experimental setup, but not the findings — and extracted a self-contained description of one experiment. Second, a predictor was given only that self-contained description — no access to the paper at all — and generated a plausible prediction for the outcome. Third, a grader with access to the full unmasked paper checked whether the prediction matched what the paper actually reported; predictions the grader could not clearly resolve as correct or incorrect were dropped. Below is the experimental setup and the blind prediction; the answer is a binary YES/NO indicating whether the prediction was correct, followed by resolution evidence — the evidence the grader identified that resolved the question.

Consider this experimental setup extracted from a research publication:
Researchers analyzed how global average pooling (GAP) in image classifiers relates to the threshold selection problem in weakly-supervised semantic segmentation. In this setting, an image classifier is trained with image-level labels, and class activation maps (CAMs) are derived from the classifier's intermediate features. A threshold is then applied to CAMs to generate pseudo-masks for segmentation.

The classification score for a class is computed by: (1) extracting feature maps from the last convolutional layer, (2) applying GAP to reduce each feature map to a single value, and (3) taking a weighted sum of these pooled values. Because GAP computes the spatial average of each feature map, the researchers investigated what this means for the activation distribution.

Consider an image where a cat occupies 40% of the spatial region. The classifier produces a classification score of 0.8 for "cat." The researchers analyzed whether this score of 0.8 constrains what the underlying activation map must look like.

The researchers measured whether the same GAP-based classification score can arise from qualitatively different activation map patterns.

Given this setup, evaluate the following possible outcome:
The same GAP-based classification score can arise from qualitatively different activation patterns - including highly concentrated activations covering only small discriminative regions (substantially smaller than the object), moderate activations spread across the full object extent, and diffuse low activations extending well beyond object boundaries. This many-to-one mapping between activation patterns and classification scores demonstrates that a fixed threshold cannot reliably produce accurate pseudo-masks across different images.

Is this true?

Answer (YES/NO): YES